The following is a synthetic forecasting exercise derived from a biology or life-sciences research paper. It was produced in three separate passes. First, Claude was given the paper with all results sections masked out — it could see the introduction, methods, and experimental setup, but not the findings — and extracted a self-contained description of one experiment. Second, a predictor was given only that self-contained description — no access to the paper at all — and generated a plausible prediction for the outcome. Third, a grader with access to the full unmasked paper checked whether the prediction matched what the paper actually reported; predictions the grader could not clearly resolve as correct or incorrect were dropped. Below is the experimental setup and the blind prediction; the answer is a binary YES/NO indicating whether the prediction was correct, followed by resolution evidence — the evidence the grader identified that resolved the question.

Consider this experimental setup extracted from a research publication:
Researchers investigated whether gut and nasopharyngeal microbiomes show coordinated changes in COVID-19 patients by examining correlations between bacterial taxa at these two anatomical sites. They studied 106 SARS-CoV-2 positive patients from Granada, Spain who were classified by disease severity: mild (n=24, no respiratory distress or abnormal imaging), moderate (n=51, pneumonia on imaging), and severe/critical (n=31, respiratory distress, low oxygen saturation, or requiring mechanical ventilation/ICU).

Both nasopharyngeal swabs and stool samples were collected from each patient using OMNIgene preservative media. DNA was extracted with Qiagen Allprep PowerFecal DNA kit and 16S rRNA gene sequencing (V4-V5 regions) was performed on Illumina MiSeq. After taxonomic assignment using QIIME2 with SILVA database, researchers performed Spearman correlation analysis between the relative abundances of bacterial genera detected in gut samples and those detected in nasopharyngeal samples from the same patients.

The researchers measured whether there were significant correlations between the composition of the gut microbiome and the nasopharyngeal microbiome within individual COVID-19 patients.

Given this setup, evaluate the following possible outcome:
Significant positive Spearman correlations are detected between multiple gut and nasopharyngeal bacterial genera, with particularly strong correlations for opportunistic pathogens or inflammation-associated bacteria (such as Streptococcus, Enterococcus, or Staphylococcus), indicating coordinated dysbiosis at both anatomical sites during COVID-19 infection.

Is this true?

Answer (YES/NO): NO